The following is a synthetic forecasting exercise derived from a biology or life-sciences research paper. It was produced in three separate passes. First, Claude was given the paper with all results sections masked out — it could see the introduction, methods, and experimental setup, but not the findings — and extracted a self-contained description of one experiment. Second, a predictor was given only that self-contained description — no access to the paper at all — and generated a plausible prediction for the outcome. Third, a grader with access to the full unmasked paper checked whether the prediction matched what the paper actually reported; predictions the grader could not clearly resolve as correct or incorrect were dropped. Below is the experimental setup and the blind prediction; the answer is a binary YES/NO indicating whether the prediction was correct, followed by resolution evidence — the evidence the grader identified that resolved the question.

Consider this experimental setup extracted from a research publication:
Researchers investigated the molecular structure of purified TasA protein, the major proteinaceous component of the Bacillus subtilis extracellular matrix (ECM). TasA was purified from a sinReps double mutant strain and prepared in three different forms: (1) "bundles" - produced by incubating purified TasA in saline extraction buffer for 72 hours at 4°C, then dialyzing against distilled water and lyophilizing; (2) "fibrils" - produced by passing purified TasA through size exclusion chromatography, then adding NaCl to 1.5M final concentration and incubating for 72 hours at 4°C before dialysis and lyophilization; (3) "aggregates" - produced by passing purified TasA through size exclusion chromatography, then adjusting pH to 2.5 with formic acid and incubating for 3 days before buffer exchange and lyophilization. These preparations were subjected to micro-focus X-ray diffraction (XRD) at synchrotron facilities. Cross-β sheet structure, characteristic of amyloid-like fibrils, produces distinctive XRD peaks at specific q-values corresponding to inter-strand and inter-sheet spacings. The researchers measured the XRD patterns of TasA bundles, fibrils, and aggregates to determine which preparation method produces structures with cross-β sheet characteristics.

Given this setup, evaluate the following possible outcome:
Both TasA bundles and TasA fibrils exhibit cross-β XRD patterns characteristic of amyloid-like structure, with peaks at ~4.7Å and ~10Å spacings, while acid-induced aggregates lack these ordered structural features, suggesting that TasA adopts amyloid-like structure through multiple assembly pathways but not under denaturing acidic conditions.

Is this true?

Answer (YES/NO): NO